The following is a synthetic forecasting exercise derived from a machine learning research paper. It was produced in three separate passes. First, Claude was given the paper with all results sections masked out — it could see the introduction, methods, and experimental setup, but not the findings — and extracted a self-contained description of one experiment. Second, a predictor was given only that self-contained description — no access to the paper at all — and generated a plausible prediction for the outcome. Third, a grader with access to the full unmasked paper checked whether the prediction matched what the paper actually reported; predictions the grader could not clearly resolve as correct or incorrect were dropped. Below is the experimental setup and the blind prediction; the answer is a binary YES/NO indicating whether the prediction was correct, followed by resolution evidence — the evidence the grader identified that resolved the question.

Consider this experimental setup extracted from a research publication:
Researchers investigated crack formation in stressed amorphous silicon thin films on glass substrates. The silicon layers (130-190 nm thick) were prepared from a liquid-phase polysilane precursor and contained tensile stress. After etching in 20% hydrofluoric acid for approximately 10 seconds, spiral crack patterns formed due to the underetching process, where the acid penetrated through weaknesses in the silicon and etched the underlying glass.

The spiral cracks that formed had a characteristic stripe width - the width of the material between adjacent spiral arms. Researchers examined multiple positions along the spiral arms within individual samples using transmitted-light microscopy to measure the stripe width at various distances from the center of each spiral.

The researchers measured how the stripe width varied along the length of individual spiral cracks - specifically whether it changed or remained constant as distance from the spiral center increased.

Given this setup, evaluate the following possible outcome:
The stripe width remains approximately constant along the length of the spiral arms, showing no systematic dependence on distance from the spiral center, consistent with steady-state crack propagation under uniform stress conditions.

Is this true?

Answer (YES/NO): YES